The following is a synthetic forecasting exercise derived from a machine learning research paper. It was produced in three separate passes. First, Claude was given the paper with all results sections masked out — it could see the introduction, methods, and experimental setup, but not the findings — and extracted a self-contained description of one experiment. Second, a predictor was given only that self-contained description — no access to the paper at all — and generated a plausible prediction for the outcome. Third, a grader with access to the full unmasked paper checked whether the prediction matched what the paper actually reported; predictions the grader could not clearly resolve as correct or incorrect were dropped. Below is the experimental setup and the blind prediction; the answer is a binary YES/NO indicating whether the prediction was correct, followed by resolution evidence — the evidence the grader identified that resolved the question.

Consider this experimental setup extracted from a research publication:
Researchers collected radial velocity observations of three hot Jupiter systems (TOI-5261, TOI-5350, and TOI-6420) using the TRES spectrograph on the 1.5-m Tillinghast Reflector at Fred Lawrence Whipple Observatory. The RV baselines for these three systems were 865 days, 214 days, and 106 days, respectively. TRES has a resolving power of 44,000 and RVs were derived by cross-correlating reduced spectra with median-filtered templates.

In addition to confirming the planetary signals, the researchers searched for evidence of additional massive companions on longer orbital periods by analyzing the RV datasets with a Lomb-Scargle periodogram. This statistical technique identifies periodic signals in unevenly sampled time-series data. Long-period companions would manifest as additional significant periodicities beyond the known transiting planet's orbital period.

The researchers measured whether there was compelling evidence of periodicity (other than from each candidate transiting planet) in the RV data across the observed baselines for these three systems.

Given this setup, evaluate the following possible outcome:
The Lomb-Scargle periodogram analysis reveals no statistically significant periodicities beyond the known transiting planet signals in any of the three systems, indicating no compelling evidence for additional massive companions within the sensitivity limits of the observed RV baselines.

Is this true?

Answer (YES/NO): YES